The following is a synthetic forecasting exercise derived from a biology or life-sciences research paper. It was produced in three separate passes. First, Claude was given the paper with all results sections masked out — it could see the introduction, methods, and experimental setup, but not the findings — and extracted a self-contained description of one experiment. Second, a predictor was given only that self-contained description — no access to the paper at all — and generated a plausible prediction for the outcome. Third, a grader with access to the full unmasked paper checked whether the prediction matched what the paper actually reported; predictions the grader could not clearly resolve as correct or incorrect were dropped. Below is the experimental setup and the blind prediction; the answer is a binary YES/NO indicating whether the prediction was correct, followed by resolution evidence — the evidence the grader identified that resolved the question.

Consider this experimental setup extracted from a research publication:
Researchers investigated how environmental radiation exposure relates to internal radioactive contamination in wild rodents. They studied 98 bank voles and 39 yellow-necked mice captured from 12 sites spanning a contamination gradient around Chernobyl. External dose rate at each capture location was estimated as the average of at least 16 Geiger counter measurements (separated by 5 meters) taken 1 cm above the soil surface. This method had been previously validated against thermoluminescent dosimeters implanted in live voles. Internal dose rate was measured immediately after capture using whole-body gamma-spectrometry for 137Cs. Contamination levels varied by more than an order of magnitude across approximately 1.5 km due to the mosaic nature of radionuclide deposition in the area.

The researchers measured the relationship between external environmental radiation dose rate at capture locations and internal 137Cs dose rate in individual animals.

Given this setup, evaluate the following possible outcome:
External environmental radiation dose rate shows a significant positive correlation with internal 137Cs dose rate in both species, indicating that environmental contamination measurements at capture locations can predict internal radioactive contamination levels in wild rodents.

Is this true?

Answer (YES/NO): YES